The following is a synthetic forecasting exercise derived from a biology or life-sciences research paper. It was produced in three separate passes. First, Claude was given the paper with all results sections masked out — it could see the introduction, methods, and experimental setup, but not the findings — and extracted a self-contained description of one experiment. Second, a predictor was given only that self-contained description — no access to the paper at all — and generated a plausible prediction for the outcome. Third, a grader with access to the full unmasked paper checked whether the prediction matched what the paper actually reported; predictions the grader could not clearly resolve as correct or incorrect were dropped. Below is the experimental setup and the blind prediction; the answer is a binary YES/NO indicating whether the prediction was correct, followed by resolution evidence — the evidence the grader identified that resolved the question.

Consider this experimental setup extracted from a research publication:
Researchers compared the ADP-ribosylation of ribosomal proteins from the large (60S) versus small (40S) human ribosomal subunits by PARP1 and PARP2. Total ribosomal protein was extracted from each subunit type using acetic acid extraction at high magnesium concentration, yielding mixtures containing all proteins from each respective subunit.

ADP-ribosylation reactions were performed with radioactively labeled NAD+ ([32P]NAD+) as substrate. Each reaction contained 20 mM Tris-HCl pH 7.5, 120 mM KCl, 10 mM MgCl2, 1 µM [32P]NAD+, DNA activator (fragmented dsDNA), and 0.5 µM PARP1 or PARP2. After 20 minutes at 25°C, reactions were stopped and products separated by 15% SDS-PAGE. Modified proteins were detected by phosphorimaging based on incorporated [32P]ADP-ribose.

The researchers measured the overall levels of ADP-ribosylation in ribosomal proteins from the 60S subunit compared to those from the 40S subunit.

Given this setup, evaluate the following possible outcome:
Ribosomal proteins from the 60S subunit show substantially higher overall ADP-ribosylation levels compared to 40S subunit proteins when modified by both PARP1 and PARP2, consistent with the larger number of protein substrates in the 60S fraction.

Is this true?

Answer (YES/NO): YES